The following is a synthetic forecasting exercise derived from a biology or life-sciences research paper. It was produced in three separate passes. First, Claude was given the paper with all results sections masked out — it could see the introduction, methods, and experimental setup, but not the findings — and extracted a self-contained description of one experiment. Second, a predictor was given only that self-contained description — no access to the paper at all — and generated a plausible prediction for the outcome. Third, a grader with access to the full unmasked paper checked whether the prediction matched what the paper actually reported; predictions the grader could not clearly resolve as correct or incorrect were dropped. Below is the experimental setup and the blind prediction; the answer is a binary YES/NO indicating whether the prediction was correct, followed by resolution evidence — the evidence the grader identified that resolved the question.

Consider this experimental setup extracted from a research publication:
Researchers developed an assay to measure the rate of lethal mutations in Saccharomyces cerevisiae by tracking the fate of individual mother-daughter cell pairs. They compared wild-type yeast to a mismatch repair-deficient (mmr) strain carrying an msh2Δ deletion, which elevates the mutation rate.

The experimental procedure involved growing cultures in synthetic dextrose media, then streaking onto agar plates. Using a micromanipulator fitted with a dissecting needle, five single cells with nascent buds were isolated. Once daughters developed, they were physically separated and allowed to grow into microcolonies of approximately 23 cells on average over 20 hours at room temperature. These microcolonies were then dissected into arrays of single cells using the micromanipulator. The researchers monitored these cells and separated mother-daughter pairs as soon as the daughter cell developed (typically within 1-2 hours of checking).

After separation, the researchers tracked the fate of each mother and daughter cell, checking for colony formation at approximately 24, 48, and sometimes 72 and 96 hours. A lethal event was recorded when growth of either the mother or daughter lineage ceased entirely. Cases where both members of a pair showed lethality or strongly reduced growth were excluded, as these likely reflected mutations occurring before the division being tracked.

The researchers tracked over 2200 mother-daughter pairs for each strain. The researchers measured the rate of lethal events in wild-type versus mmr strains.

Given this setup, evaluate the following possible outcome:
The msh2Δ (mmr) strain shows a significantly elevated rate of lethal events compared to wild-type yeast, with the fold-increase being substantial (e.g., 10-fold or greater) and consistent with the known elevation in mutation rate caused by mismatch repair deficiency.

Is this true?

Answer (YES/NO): NO